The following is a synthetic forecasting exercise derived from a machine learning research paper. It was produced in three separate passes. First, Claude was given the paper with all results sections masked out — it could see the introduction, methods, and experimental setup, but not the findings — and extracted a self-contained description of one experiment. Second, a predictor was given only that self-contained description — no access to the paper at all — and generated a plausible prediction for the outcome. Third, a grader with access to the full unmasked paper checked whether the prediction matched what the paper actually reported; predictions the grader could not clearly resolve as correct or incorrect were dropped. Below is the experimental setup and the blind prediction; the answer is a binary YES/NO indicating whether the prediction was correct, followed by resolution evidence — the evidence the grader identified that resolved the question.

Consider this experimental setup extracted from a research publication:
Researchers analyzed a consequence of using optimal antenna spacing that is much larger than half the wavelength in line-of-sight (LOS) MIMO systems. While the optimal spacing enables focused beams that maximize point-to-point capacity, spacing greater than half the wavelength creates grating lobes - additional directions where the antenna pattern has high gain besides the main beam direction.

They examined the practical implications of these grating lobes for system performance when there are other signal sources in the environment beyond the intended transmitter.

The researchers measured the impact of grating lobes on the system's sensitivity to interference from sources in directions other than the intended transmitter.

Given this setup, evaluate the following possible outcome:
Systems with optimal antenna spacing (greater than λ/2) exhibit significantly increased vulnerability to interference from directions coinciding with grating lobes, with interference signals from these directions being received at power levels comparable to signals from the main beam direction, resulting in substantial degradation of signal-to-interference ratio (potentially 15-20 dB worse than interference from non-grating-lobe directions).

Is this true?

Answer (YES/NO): NO